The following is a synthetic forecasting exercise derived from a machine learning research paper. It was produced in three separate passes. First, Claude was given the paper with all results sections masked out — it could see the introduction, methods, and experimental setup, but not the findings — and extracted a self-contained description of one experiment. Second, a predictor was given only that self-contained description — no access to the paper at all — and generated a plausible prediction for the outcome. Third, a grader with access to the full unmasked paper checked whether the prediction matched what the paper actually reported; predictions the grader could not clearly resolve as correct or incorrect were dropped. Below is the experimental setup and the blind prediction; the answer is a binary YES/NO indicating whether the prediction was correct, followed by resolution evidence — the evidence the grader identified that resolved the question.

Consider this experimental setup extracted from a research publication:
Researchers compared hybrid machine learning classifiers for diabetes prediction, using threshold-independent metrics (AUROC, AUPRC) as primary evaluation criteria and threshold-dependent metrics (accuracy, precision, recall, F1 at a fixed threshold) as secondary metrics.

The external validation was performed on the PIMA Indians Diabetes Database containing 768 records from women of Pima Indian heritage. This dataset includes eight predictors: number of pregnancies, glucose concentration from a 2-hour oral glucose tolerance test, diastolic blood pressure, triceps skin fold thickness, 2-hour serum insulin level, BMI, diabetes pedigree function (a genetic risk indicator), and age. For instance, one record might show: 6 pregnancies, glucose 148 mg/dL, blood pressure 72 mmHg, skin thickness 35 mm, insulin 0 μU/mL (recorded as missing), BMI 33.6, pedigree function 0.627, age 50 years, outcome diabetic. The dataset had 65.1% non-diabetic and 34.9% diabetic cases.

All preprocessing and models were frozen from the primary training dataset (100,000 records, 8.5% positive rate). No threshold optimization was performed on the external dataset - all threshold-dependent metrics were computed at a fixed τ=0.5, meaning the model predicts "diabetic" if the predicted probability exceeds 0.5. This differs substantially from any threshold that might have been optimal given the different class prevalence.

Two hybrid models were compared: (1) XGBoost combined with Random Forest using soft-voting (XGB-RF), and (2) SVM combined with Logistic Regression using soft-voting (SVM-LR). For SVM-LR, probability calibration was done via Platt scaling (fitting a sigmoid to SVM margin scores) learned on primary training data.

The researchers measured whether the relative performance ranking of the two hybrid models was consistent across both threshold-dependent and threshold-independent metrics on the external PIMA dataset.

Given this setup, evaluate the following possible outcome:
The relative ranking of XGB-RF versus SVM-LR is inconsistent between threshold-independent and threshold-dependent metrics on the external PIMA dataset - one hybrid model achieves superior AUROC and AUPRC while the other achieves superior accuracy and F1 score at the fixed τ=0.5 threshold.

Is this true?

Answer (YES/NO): NO